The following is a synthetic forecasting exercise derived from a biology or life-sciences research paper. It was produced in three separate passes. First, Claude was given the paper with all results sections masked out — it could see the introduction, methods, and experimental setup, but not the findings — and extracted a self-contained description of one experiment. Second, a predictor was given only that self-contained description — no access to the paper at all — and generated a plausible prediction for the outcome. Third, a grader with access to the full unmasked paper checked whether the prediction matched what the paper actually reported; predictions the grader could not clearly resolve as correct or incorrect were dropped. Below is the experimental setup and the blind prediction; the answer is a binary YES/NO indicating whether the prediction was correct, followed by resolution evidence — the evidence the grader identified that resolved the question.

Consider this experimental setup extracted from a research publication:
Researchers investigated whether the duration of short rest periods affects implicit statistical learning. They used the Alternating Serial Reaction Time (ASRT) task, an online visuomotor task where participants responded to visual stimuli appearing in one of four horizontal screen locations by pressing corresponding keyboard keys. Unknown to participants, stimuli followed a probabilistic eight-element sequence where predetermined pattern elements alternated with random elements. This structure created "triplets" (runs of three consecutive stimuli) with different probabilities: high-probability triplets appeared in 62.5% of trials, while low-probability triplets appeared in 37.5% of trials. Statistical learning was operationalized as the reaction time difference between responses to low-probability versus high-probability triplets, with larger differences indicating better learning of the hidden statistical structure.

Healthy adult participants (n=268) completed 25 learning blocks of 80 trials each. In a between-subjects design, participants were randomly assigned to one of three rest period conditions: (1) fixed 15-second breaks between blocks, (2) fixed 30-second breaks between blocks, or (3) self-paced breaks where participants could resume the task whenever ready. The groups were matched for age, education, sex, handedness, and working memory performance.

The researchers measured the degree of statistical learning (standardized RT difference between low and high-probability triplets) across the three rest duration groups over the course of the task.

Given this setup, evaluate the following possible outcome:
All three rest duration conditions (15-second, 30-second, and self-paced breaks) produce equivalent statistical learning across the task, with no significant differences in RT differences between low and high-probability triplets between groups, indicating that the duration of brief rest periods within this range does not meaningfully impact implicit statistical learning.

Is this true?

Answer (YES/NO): YES